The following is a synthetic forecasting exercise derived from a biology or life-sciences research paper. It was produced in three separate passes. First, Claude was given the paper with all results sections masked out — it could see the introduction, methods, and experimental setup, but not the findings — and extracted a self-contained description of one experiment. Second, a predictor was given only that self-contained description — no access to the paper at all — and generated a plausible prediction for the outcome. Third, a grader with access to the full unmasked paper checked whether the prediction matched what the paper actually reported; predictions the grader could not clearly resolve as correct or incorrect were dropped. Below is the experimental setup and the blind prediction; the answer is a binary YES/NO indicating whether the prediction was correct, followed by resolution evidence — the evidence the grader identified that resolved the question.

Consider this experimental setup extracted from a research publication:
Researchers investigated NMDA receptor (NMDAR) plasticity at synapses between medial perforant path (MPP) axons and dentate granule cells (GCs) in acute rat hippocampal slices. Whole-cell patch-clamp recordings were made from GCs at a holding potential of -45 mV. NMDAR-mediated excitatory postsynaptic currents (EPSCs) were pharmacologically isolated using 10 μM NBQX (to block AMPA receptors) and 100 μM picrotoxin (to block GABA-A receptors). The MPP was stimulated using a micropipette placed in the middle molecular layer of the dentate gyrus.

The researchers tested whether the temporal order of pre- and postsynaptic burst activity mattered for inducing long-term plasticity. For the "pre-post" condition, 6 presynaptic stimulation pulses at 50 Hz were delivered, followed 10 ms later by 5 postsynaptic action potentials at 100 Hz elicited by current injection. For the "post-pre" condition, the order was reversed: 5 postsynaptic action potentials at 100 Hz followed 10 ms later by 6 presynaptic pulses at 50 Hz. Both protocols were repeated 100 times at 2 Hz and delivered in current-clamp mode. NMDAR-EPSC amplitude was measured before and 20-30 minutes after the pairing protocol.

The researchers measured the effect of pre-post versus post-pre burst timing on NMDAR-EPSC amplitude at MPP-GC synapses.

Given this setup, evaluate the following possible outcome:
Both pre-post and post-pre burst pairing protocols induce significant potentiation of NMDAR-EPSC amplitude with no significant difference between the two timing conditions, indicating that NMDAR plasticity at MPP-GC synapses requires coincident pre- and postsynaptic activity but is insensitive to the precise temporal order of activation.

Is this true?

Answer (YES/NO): NO